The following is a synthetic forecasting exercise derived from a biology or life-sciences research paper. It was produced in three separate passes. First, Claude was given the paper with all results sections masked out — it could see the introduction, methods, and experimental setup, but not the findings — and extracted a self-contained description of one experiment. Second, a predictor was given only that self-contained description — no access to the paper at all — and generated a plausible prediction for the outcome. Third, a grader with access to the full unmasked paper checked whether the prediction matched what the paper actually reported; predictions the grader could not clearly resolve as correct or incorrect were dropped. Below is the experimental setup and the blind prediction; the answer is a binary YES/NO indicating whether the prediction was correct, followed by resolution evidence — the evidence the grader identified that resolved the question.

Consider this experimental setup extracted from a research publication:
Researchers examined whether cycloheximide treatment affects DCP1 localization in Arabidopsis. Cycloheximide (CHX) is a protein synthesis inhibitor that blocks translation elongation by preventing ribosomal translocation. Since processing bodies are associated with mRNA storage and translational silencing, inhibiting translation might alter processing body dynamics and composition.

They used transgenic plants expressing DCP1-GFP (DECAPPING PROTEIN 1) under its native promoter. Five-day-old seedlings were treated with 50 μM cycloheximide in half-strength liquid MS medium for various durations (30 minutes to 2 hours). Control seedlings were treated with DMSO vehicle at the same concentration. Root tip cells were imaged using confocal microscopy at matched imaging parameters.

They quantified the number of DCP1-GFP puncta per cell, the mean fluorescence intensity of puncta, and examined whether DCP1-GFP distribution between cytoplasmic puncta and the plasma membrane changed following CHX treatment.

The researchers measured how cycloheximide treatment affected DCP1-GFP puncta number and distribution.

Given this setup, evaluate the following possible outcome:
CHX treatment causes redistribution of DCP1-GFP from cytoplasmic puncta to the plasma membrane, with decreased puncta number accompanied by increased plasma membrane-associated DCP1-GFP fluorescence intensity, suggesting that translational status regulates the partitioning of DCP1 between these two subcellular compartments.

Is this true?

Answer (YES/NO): YES